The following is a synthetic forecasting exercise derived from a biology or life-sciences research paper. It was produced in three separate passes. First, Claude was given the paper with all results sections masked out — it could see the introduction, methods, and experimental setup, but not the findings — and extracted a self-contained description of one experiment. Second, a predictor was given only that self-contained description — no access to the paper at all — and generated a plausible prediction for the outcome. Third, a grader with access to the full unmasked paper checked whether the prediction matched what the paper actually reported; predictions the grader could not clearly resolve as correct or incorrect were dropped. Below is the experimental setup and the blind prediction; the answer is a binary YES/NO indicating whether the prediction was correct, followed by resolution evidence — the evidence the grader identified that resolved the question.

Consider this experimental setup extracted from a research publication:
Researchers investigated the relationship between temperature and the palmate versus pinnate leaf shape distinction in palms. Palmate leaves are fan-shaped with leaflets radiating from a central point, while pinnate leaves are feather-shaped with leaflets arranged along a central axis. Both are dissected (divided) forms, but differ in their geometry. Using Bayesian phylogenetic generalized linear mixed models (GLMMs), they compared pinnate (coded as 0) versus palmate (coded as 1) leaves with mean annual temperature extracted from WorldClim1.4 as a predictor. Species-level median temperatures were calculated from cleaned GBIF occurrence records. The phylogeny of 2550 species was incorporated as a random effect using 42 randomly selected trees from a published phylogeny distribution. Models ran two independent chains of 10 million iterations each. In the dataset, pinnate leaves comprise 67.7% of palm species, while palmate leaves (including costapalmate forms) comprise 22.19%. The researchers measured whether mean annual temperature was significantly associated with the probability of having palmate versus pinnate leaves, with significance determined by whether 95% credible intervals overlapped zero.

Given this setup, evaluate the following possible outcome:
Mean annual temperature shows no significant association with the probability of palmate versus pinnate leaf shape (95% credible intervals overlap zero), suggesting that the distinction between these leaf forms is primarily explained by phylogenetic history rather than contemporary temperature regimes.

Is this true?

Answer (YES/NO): NO